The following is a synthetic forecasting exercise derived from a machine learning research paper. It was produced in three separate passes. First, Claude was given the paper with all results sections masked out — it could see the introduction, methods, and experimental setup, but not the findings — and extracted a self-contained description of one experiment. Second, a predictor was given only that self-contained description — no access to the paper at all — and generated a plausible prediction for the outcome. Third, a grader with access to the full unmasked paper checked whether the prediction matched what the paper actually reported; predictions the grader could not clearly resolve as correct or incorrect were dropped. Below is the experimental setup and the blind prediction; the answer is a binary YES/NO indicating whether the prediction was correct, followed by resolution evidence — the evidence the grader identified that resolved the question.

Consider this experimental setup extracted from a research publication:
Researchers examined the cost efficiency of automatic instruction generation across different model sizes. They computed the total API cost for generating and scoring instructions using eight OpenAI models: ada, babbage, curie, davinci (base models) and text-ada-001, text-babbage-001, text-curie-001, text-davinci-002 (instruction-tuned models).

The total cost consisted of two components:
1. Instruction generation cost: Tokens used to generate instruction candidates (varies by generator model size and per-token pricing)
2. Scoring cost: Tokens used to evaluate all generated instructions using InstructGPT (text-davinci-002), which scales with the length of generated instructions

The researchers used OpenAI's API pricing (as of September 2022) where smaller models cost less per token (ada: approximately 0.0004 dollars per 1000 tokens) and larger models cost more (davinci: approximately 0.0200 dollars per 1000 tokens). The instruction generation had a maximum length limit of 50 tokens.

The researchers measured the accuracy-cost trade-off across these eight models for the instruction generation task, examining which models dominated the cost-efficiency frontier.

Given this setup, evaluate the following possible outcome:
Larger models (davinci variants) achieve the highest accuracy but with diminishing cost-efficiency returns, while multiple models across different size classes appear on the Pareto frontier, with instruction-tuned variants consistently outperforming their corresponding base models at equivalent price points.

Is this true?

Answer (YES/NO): NO